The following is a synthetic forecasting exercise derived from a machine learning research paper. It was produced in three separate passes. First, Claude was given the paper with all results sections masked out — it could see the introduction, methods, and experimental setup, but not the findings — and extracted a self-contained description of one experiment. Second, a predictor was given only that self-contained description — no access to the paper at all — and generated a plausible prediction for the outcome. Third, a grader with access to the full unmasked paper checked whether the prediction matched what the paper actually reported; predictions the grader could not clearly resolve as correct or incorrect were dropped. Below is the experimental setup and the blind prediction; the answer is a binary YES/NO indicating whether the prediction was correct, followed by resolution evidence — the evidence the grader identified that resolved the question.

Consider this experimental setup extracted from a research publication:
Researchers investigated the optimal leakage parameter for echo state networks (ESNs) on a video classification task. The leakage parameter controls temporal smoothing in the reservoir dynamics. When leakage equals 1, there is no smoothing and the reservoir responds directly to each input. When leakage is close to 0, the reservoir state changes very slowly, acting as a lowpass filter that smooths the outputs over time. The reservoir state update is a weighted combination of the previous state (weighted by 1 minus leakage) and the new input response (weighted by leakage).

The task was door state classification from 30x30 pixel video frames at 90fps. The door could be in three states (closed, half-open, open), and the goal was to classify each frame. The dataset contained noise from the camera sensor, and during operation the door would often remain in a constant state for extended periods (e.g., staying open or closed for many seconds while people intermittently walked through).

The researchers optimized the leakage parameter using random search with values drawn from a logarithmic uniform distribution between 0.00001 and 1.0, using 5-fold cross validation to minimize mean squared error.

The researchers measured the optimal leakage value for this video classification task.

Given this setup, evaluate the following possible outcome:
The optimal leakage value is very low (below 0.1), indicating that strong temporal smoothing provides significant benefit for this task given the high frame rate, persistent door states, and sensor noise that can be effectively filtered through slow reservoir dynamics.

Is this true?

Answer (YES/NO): YES